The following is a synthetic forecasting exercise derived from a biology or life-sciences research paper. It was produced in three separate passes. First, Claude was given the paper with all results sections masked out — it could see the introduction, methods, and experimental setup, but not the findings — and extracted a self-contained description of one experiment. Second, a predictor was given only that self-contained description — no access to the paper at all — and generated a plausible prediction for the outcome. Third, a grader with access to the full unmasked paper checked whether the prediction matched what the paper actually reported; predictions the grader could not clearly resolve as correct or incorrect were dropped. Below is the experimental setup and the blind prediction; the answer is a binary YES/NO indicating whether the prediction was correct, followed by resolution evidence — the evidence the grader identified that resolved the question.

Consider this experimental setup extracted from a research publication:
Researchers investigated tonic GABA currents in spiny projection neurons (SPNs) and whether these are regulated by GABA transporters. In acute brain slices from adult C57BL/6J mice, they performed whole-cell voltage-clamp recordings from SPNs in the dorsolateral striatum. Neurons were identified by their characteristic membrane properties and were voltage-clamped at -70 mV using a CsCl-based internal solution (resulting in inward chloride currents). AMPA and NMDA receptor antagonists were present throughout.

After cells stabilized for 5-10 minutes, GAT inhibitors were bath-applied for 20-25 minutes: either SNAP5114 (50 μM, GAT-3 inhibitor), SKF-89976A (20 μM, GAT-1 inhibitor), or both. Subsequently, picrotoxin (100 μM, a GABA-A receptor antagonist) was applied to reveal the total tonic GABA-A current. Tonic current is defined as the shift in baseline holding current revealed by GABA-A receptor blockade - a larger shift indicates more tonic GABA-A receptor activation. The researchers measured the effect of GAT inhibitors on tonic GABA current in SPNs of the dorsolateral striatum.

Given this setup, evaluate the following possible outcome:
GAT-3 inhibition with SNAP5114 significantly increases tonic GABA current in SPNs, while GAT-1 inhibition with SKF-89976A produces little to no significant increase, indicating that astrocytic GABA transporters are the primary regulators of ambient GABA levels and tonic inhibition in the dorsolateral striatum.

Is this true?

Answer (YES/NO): NO